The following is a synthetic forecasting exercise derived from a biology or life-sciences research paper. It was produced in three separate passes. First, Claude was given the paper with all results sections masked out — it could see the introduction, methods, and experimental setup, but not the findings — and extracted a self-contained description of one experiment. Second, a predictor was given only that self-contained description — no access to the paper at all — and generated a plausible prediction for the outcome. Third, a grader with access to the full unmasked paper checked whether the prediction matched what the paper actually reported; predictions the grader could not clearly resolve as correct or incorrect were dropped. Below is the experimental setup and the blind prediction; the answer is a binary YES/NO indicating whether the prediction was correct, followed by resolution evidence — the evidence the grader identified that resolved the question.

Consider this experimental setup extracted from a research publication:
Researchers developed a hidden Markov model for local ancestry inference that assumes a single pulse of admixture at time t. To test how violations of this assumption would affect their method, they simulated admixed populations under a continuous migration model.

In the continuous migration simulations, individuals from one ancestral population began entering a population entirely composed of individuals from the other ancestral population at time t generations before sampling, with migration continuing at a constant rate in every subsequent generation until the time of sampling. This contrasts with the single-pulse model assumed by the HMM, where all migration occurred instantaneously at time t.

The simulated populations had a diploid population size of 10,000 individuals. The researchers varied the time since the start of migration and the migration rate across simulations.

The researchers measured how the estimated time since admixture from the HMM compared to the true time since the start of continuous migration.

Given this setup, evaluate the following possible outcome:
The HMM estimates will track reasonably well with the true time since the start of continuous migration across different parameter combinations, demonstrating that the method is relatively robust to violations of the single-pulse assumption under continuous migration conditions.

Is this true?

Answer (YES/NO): NO